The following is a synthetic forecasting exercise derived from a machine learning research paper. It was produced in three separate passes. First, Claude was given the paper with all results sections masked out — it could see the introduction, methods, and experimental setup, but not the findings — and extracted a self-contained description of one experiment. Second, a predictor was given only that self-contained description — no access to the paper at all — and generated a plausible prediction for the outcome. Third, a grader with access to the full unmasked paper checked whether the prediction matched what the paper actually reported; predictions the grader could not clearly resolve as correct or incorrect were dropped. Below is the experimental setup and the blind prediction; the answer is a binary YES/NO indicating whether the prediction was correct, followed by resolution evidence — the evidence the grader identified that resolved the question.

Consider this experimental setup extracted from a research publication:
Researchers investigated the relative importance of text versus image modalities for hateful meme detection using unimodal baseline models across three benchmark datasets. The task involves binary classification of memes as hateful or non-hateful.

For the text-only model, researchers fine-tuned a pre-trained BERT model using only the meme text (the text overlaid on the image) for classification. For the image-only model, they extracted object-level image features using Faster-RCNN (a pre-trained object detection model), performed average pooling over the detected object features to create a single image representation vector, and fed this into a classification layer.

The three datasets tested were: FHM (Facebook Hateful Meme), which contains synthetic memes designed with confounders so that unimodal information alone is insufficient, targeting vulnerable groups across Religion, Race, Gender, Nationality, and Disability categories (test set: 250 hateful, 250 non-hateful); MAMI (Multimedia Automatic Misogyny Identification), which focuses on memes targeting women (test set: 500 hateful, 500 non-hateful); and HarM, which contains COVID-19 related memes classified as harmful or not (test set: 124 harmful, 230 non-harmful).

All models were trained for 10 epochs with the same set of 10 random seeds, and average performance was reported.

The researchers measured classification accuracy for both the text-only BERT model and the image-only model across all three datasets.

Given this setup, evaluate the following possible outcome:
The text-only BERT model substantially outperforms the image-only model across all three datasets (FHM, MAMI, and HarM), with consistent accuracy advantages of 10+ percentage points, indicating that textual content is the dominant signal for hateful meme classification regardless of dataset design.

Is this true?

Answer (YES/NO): NO